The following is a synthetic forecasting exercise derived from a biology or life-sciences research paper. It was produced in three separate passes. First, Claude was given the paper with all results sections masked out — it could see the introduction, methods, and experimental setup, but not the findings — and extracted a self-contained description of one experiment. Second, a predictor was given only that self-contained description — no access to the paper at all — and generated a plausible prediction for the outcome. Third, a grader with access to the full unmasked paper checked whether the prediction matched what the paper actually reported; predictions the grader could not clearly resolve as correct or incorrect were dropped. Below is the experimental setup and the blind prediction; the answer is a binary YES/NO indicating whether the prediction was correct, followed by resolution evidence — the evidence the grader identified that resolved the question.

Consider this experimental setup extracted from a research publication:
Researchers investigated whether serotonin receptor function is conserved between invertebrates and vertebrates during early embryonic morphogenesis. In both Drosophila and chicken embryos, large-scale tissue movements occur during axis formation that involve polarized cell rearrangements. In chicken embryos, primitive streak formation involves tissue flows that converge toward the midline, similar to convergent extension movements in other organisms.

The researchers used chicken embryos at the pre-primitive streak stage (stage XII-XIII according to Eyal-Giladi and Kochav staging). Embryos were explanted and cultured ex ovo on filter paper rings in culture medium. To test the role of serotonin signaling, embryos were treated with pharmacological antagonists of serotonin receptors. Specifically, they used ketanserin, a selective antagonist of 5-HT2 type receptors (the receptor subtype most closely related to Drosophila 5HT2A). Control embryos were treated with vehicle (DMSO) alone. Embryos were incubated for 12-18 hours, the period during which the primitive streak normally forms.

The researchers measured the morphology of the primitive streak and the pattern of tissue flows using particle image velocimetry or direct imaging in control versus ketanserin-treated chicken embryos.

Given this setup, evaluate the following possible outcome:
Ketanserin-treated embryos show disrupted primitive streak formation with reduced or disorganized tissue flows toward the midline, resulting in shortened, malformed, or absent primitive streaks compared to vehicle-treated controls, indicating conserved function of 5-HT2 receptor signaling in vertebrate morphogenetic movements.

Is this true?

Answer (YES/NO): NO